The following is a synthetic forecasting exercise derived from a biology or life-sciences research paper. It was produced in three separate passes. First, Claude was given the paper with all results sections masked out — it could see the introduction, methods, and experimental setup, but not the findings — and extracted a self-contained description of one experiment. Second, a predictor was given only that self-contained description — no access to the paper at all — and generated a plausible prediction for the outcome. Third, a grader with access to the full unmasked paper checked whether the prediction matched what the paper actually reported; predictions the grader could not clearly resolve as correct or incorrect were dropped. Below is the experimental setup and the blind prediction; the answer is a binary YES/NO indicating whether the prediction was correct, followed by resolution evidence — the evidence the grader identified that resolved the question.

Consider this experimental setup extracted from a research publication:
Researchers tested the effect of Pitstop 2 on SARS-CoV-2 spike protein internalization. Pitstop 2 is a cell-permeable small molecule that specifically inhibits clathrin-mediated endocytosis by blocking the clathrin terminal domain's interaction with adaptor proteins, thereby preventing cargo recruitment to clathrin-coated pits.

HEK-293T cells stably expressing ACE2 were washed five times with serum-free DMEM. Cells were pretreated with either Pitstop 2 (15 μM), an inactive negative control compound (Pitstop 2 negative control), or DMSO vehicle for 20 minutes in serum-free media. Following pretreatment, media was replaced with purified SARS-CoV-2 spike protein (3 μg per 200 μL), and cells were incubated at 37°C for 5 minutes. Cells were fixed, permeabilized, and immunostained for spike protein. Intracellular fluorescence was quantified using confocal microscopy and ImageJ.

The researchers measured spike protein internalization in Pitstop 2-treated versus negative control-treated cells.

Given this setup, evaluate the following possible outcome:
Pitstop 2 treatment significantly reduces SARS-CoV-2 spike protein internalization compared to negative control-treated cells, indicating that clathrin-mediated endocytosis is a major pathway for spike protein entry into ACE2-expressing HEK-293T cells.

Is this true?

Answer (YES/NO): YES